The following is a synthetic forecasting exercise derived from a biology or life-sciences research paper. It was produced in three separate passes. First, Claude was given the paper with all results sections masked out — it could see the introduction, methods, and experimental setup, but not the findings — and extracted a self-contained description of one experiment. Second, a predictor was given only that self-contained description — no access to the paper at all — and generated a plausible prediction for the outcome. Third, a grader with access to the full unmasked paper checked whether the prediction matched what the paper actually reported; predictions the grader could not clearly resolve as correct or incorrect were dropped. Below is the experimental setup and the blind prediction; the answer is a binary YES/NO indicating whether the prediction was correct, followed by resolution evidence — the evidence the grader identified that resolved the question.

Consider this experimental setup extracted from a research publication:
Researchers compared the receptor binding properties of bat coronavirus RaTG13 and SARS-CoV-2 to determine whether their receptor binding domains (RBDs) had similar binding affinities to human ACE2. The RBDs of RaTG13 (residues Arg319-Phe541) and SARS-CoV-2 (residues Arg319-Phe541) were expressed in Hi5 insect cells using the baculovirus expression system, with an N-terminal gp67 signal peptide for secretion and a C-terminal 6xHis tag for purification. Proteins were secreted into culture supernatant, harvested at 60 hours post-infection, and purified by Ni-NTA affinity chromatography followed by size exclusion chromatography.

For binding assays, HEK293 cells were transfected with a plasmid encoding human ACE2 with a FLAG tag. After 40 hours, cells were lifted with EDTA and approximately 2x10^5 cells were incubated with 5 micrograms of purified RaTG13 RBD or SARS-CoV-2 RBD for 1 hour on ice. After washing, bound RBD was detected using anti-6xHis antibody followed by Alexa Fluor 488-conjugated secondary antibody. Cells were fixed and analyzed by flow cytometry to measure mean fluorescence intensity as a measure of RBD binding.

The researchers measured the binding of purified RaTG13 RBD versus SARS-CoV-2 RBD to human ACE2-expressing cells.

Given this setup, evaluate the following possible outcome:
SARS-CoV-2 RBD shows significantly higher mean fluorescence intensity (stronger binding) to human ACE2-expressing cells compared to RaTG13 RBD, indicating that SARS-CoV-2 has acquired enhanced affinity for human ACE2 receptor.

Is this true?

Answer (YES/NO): NO